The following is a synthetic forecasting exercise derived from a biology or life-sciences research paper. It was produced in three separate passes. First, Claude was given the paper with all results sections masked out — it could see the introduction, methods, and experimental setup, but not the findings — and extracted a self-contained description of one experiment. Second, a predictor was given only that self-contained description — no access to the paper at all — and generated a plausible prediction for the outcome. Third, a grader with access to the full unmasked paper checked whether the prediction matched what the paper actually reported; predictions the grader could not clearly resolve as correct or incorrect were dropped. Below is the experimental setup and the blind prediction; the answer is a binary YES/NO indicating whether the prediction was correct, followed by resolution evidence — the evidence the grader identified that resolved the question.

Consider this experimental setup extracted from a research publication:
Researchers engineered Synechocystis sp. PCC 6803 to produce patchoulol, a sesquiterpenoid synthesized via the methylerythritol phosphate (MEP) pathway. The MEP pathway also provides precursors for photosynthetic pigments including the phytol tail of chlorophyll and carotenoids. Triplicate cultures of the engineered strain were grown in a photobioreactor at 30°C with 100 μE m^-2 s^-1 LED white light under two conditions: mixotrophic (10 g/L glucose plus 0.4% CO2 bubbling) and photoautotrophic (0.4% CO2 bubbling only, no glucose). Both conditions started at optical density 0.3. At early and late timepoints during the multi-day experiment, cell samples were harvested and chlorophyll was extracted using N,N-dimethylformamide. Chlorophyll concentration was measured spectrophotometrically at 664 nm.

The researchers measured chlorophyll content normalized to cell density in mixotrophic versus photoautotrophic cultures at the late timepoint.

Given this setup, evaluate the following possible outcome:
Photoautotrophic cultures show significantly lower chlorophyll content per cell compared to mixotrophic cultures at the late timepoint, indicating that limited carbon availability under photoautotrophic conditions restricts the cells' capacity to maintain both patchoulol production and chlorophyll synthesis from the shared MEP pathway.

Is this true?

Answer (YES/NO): NO